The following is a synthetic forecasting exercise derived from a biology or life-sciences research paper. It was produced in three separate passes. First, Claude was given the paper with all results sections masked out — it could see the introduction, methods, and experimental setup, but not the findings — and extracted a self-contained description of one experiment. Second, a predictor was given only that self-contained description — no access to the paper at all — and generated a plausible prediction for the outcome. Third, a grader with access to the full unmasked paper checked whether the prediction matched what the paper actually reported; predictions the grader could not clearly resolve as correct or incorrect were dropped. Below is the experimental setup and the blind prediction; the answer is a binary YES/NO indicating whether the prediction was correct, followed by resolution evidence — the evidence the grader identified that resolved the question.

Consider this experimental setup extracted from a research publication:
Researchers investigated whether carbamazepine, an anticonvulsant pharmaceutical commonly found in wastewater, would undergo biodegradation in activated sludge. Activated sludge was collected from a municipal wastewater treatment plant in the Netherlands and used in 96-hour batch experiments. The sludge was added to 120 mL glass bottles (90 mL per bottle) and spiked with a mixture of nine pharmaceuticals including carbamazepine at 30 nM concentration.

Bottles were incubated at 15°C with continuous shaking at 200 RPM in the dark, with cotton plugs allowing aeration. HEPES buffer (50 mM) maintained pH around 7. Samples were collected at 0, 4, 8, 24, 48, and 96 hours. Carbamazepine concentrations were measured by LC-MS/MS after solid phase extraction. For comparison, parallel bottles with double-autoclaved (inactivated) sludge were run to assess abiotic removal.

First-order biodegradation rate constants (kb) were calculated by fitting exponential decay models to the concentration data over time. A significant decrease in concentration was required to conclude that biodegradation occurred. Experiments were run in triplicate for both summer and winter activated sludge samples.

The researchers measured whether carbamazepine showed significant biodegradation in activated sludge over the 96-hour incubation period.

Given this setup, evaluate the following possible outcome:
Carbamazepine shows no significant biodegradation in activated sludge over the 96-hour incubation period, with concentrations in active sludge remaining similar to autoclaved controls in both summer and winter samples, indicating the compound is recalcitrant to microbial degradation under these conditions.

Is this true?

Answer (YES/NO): YES